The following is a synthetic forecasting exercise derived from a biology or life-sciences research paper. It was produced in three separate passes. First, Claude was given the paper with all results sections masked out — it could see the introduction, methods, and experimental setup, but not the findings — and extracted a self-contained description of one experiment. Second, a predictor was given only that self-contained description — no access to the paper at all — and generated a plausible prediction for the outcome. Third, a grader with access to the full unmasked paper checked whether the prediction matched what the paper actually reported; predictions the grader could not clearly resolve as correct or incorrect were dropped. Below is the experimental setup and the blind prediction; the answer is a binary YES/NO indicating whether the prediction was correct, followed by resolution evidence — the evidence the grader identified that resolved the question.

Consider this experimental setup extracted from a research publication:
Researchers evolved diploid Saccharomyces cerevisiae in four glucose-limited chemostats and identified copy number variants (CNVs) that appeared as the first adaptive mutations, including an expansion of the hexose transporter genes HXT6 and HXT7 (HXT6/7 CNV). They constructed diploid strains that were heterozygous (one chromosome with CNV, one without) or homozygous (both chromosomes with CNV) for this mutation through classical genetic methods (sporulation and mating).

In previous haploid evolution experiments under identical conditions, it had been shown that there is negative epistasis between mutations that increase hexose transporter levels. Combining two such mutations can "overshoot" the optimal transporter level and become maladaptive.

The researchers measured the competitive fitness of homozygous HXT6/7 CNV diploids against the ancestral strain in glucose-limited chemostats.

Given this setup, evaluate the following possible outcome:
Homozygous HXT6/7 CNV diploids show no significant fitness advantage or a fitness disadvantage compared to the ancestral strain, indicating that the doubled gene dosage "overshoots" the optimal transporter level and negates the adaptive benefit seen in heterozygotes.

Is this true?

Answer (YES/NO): YES